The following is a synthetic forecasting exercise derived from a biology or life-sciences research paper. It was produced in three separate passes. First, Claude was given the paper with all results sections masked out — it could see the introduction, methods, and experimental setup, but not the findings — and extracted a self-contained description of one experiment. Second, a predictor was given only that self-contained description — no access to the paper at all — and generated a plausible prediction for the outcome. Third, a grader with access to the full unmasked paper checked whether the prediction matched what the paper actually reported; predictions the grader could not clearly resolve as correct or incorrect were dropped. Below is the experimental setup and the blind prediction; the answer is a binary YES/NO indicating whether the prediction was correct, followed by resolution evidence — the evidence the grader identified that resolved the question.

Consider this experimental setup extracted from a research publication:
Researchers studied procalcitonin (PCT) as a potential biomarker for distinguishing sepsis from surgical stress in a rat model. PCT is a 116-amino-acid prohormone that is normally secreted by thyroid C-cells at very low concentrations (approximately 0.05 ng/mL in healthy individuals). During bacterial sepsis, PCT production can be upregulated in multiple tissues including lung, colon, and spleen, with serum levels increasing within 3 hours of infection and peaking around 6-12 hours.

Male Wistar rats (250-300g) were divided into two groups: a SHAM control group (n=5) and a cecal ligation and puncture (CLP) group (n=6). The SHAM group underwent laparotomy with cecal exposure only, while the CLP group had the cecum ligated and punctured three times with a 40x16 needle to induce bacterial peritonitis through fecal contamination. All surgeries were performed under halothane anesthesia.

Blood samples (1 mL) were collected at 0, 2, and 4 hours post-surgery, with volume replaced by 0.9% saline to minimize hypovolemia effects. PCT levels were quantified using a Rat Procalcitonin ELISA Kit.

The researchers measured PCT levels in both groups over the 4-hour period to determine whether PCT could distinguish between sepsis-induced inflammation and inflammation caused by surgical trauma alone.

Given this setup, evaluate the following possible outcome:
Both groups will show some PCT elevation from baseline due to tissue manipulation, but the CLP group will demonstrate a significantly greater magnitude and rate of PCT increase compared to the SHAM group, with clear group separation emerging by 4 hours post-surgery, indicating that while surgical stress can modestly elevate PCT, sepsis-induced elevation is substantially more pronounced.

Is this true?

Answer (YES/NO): NO